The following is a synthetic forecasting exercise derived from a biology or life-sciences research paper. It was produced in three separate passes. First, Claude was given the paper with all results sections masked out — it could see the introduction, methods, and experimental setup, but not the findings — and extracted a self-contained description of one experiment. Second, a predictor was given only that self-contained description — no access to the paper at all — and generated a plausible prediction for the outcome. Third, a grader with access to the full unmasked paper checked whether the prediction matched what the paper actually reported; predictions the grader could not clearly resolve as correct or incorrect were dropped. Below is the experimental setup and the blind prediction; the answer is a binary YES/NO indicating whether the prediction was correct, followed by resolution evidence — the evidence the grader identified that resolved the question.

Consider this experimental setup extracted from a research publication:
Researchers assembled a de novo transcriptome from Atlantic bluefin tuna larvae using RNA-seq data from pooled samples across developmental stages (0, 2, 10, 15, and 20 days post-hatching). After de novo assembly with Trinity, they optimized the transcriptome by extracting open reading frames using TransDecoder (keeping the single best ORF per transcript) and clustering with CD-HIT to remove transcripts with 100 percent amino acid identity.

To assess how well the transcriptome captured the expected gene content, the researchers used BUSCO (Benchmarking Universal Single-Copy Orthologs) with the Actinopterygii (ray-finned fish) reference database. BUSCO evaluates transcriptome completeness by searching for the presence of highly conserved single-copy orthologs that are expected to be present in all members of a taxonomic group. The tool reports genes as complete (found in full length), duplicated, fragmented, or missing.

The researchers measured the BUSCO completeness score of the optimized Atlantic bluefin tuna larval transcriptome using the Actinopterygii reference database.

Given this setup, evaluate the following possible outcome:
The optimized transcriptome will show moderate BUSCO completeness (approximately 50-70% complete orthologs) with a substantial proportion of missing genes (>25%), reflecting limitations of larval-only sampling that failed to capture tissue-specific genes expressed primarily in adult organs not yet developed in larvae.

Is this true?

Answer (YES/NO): NO